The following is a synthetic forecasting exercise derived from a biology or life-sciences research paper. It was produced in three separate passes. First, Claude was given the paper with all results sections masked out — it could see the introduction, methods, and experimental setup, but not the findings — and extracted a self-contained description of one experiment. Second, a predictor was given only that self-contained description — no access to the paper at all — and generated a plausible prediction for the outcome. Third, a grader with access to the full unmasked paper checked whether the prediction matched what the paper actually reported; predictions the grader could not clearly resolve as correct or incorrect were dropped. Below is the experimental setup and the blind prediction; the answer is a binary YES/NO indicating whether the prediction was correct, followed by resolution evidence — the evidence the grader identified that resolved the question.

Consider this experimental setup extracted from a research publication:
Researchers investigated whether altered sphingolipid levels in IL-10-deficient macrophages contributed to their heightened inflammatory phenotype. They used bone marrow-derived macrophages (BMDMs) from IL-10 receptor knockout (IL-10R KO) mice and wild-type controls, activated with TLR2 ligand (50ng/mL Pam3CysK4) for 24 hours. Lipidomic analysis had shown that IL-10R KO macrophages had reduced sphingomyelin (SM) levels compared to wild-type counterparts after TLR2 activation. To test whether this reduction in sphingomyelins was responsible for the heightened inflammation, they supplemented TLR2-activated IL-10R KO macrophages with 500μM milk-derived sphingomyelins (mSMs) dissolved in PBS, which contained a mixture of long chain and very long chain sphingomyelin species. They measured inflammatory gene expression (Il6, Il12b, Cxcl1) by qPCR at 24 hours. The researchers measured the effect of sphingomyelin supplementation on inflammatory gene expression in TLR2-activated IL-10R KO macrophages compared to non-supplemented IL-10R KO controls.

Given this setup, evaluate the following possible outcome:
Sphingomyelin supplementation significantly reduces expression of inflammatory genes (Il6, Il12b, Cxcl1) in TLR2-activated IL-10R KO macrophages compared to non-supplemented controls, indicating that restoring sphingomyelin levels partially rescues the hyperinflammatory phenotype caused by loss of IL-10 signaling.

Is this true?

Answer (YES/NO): NO